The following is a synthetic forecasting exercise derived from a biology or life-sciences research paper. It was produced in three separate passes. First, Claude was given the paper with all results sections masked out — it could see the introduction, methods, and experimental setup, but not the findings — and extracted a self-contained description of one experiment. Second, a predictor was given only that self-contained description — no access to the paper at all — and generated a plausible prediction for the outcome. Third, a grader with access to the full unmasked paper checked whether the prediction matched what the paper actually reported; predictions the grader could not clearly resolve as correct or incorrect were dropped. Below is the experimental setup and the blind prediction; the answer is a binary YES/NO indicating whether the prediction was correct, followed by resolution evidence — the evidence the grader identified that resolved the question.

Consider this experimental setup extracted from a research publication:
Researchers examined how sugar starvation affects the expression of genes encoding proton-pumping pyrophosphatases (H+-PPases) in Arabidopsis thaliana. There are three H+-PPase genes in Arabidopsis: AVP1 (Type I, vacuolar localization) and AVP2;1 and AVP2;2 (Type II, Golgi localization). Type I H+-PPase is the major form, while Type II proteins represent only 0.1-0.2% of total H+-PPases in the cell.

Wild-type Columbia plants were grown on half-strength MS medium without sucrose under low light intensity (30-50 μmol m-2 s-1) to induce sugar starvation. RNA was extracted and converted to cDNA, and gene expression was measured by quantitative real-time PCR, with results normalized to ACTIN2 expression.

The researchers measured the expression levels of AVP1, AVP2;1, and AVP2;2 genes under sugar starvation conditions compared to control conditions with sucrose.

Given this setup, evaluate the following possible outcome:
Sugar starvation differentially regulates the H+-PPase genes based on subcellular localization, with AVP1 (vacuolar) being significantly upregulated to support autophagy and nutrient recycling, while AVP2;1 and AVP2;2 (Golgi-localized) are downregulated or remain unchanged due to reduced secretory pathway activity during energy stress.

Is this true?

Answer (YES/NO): NO